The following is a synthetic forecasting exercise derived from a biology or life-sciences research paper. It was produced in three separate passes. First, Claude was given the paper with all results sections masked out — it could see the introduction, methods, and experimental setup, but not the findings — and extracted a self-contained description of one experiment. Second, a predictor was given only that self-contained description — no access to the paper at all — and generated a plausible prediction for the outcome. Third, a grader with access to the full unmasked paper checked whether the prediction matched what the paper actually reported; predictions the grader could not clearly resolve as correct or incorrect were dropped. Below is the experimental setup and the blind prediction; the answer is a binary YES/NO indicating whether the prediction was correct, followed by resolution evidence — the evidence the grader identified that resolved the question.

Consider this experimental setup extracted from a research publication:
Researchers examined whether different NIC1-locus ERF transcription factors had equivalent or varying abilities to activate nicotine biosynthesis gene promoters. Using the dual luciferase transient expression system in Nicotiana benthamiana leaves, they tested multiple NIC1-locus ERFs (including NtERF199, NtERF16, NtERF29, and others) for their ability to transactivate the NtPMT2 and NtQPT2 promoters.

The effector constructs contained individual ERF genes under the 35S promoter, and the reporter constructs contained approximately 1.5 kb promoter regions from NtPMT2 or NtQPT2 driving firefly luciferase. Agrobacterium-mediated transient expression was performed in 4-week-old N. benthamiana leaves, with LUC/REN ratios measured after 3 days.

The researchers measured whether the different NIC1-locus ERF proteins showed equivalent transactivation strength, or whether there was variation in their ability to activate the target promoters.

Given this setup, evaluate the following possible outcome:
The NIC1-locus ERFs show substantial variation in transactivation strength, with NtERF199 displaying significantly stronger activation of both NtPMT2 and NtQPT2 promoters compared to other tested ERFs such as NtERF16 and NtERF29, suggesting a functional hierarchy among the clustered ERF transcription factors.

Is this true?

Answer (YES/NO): NO